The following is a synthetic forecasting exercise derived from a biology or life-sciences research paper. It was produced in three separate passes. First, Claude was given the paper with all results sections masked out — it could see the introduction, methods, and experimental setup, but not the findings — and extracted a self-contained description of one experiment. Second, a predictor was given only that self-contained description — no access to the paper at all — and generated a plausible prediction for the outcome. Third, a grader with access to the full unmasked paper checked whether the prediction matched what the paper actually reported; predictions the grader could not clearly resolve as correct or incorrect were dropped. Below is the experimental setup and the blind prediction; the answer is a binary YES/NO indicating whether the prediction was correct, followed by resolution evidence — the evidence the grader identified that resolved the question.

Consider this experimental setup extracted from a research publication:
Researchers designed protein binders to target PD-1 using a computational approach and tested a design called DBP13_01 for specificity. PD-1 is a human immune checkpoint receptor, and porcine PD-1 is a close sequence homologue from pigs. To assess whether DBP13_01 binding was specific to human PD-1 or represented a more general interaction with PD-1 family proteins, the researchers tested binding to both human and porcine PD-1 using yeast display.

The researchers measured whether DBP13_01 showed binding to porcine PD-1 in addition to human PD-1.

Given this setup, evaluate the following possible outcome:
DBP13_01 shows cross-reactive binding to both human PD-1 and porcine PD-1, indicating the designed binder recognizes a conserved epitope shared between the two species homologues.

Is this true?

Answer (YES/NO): NO